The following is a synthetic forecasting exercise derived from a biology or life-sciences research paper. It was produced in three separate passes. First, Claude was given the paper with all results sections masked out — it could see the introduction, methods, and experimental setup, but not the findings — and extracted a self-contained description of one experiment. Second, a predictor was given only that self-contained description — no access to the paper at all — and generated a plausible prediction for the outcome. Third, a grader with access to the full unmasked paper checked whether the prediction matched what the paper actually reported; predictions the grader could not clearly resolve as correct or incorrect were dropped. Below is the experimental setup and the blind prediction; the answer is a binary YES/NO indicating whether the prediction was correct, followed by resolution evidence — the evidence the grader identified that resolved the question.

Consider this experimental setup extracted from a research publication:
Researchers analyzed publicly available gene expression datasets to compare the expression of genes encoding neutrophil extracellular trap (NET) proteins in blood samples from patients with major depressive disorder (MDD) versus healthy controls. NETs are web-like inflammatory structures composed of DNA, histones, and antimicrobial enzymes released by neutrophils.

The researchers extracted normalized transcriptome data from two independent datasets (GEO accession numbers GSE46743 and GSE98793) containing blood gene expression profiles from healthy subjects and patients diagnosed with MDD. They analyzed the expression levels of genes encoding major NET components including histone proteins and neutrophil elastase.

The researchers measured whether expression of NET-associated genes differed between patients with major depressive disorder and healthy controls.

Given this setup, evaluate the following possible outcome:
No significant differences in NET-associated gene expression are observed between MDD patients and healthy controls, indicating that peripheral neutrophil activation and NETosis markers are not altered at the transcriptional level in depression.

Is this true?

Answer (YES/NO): NO